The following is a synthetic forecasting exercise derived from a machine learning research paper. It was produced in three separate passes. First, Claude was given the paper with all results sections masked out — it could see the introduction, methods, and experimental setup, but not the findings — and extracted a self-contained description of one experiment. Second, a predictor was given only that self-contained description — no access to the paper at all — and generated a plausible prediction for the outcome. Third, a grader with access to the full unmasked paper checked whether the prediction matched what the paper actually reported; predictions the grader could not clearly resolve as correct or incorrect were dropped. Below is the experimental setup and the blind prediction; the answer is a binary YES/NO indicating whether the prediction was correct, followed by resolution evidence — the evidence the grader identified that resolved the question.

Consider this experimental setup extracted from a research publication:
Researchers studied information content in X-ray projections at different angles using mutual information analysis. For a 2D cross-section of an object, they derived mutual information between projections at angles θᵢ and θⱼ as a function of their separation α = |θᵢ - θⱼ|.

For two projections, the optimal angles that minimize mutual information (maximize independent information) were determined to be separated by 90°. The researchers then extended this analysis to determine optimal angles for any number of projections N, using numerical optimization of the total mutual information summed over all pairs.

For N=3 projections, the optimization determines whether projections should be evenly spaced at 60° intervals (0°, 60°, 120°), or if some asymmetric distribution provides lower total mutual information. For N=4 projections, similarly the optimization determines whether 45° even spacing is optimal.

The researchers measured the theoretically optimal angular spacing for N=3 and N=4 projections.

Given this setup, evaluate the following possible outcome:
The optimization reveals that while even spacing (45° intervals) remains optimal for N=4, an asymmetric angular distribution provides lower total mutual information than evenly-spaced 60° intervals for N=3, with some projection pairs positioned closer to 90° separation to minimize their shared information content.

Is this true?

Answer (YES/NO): NO